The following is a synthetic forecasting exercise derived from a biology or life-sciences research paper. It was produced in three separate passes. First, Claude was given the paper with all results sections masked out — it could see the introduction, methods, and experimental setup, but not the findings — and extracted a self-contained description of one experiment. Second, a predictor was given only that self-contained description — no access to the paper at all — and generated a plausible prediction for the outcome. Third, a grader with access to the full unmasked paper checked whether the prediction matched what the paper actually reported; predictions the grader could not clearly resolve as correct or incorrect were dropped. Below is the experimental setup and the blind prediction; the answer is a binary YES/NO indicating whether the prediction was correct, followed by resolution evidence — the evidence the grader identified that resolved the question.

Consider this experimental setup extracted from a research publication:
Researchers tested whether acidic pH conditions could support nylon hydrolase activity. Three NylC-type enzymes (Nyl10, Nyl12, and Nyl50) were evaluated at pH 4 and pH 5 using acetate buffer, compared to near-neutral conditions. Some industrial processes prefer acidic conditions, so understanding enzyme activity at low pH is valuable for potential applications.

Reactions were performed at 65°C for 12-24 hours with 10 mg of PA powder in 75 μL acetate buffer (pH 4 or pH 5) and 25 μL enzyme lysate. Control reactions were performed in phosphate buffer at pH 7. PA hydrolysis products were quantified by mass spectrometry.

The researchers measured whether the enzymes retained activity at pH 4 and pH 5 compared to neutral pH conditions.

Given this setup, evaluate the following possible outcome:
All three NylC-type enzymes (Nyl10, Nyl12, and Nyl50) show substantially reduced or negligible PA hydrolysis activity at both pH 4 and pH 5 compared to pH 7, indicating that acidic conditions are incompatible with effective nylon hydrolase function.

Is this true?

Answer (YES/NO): NO